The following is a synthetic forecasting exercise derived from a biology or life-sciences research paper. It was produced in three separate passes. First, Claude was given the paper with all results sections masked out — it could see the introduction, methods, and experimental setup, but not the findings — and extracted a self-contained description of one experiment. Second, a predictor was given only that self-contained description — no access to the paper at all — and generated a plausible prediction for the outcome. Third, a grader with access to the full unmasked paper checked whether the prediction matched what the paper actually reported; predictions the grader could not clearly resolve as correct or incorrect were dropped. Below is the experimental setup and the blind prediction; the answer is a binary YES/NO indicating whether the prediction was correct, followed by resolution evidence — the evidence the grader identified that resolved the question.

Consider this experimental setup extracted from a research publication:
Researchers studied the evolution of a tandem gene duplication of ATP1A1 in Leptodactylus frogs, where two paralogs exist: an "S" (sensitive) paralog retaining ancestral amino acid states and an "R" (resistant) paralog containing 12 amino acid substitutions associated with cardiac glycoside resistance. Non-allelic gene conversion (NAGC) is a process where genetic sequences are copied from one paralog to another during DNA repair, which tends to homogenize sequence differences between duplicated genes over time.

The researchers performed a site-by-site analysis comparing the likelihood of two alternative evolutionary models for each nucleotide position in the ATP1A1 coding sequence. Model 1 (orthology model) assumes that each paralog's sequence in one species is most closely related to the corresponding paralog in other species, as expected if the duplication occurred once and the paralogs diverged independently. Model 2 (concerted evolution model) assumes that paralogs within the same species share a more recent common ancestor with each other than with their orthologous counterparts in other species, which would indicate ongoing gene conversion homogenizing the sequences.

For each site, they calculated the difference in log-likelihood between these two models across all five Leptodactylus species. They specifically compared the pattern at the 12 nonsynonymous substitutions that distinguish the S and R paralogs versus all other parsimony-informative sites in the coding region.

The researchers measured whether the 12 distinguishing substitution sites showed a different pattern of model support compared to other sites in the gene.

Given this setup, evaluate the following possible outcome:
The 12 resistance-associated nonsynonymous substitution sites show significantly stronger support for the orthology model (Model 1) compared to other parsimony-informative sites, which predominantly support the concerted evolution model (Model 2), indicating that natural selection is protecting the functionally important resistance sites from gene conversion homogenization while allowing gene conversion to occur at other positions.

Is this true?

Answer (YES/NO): YES